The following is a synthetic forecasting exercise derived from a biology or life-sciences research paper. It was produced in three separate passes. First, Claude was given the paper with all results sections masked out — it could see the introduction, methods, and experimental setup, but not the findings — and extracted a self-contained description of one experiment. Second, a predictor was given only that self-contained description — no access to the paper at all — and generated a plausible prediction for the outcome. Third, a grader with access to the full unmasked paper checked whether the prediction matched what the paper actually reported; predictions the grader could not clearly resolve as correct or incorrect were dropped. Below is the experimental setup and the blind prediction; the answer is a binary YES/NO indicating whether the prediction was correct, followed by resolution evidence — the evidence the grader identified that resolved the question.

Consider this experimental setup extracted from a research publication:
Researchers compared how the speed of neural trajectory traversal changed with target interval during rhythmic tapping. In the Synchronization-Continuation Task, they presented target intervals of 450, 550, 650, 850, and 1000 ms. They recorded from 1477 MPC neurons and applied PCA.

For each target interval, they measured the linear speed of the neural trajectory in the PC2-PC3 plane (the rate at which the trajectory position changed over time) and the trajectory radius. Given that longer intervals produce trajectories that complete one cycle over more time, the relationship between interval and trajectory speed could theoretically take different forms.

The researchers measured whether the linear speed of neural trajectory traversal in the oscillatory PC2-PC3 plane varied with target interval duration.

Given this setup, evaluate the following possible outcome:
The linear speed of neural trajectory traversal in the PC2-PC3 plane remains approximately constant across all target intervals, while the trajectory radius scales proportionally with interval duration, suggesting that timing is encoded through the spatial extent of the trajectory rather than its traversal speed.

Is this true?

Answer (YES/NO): YES